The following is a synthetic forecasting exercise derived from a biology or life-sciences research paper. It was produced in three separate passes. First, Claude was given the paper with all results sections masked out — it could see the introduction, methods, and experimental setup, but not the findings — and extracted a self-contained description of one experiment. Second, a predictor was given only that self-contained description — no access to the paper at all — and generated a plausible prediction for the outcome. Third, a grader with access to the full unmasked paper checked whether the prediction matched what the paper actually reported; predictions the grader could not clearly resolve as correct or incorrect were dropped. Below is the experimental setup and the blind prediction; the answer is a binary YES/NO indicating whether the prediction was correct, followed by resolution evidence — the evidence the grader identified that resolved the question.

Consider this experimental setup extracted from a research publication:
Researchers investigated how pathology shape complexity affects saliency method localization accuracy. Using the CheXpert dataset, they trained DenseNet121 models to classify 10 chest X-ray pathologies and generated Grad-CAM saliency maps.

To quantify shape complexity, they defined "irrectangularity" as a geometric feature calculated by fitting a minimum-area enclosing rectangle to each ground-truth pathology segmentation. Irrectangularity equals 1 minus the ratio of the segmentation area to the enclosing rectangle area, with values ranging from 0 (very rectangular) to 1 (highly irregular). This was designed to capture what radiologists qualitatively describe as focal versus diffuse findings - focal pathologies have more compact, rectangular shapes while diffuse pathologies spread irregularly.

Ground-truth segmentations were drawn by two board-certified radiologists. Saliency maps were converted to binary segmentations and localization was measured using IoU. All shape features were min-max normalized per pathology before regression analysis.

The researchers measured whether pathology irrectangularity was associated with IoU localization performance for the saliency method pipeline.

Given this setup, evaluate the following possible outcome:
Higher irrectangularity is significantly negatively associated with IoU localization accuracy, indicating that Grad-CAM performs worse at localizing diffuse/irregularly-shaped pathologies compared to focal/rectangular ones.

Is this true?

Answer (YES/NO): YES